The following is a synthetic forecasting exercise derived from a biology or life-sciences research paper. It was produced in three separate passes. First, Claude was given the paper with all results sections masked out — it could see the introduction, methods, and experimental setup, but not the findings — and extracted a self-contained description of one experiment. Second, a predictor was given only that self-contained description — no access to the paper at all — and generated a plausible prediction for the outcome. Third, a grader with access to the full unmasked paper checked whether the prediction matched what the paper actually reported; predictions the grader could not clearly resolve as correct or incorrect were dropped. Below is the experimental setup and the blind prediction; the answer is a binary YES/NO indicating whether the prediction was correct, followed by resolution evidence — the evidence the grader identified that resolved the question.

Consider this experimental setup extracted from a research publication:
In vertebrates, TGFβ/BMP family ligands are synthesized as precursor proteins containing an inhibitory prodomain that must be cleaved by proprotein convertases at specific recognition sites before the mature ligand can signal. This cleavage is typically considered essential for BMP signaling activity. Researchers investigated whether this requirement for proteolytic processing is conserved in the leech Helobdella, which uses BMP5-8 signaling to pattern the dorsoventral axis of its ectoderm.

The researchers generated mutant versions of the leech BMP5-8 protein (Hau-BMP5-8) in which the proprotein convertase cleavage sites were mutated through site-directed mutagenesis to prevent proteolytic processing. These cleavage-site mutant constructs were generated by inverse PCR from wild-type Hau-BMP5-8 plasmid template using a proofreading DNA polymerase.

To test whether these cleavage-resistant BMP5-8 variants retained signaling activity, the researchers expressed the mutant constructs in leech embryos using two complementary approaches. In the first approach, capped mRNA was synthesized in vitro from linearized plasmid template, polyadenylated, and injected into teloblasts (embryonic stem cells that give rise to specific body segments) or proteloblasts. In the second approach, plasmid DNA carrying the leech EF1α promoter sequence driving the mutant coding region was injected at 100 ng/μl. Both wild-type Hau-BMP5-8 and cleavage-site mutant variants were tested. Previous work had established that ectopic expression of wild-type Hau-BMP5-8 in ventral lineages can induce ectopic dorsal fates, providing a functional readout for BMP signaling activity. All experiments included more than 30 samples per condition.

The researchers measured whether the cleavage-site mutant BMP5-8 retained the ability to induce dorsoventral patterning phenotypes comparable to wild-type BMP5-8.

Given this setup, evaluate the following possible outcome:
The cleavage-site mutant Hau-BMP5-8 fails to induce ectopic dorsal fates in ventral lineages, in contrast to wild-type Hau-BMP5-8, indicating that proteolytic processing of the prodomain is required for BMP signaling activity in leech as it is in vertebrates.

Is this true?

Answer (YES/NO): NO